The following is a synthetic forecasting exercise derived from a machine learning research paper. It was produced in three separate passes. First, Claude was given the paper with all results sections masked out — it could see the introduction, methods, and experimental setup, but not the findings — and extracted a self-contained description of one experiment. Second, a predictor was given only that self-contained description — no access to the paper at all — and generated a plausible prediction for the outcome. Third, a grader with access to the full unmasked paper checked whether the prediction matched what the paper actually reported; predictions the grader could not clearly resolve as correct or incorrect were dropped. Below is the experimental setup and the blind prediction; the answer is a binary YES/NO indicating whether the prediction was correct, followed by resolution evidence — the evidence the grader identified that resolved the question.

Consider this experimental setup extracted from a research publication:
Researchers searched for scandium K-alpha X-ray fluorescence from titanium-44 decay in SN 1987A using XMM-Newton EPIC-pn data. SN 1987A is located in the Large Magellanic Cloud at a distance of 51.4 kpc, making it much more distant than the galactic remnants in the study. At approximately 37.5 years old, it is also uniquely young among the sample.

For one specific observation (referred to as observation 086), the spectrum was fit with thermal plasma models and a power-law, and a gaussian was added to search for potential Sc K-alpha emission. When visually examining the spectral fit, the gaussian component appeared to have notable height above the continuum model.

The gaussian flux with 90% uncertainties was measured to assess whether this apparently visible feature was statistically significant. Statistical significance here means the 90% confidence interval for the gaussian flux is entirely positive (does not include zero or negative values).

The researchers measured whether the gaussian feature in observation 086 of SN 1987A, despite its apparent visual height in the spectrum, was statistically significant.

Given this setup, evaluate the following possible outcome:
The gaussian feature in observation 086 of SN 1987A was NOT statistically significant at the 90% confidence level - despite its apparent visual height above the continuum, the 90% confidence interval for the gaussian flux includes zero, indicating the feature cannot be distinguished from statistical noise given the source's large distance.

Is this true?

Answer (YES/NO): NO